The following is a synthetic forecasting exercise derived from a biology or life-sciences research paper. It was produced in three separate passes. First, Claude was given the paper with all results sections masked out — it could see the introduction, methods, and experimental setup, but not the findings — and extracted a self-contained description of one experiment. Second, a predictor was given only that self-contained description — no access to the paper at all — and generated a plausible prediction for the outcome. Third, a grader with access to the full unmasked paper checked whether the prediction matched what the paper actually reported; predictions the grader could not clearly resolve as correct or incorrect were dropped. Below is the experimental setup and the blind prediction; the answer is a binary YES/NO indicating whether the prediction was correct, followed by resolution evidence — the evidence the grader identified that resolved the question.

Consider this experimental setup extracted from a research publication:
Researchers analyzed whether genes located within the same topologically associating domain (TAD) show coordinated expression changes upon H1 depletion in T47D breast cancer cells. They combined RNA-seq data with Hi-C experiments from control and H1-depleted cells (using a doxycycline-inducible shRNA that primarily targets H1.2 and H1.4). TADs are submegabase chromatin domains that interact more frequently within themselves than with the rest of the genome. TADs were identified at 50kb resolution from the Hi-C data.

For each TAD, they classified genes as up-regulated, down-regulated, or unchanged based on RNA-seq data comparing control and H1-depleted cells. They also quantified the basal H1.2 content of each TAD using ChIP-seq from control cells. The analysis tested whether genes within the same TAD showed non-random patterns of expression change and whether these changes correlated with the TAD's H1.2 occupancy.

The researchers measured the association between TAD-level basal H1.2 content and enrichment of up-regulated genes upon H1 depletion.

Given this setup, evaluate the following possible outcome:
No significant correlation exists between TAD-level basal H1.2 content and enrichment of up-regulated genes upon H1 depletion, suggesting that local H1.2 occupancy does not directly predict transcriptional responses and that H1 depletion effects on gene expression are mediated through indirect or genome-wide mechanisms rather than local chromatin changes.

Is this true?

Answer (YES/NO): NO